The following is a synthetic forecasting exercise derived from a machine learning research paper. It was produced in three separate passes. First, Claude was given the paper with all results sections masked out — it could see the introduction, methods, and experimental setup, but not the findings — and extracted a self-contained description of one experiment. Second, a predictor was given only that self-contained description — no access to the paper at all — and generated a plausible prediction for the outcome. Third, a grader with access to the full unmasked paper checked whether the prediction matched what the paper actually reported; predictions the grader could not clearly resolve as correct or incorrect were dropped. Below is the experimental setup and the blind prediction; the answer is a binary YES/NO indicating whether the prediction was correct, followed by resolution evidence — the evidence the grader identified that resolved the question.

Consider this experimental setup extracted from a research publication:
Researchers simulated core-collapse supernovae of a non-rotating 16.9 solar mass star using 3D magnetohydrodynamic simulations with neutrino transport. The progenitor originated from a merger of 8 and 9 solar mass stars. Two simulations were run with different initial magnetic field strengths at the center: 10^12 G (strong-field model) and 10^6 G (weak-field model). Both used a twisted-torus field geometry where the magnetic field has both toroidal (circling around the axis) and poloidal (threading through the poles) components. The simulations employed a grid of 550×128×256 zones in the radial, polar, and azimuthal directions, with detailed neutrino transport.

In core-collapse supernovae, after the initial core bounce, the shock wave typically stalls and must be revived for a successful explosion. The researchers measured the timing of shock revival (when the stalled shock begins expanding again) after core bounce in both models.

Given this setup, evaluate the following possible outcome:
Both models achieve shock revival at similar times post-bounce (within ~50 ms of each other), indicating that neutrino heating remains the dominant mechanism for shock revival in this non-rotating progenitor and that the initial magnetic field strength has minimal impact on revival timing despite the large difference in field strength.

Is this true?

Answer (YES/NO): NO